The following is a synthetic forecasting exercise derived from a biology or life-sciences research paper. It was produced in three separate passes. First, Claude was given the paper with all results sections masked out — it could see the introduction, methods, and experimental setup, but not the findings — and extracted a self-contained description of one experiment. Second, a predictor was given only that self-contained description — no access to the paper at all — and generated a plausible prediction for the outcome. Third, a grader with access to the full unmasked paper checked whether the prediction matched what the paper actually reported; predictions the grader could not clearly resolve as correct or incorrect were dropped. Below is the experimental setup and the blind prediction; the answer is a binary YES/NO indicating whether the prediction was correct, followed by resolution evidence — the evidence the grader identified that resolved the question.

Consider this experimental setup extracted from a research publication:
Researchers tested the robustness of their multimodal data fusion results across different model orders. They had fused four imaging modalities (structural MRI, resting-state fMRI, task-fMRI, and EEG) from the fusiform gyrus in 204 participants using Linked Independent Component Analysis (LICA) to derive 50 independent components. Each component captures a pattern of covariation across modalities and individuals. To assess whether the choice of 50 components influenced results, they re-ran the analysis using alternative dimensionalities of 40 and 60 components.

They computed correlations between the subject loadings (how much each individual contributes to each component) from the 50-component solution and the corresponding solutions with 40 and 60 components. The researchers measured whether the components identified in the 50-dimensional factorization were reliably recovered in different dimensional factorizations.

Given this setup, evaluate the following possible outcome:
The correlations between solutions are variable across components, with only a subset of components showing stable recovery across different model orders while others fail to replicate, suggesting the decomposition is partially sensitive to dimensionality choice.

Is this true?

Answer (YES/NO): NO